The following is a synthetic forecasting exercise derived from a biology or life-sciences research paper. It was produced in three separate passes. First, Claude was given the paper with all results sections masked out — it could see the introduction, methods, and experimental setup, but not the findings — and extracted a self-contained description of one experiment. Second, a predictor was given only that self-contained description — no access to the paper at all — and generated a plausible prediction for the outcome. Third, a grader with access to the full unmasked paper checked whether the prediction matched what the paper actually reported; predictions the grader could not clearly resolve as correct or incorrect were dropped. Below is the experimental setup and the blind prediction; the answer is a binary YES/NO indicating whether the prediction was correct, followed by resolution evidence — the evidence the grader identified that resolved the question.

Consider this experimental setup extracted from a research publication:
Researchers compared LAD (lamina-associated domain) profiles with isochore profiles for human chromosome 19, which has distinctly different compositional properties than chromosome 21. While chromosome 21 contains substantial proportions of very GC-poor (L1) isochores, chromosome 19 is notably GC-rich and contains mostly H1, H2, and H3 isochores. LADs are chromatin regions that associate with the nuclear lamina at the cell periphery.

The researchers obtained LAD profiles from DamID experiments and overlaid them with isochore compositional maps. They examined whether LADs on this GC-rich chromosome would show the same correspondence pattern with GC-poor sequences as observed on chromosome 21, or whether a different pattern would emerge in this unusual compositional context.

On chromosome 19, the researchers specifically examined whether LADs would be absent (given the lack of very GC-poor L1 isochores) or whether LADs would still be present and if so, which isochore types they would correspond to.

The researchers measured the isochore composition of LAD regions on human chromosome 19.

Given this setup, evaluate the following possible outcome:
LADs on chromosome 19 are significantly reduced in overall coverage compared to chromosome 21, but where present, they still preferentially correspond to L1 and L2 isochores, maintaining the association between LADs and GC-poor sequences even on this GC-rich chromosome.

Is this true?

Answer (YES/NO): NO